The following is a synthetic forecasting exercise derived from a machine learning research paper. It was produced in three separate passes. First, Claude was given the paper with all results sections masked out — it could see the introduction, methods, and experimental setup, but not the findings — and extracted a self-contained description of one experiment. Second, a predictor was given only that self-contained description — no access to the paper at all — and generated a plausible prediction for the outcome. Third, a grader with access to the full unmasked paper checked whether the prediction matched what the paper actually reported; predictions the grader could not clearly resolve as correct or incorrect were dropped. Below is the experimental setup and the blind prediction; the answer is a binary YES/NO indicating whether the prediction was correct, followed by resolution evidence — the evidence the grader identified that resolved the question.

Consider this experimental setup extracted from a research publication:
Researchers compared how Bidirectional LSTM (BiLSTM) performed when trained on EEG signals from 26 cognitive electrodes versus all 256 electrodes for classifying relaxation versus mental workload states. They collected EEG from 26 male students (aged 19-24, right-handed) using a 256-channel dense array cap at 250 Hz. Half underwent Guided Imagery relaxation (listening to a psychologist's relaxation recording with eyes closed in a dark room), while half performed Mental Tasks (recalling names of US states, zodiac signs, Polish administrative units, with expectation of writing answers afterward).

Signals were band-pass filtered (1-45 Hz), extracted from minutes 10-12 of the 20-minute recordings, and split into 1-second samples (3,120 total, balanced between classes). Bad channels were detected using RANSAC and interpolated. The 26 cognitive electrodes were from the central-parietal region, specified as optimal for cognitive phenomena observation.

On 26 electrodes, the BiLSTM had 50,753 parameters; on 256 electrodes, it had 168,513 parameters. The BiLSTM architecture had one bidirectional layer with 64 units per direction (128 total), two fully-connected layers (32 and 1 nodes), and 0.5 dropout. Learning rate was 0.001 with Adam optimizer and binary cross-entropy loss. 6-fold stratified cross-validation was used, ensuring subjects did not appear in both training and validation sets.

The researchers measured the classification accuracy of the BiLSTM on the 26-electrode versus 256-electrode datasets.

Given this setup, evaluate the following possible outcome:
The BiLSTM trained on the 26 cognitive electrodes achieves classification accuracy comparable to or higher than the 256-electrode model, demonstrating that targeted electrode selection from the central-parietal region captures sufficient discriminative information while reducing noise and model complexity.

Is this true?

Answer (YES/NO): NO